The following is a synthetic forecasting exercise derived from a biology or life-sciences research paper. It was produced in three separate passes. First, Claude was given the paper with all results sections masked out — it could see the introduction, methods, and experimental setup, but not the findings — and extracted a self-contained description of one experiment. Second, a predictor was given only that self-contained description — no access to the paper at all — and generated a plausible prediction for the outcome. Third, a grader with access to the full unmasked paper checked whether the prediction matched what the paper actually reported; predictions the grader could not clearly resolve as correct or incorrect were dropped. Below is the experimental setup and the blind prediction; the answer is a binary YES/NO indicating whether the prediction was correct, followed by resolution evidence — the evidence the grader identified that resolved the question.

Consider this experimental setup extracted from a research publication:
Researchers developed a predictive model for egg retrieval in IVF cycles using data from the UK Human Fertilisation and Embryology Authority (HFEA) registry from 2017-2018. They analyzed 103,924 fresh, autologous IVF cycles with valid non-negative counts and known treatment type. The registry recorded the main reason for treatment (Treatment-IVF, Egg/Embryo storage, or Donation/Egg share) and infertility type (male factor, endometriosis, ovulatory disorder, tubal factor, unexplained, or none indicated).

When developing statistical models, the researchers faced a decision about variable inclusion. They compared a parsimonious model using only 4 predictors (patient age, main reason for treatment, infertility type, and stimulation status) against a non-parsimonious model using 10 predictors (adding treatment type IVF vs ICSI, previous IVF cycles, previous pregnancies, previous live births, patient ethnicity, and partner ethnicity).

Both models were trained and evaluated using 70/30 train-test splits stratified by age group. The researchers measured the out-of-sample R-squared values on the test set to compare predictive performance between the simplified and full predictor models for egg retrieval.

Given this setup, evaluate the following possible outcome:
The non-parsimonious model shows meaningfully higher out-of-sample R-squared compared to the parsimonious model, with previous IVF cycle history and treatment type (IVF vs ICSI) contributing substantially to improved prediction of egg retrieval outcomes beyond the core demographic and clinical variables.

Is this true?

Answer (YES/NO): NO